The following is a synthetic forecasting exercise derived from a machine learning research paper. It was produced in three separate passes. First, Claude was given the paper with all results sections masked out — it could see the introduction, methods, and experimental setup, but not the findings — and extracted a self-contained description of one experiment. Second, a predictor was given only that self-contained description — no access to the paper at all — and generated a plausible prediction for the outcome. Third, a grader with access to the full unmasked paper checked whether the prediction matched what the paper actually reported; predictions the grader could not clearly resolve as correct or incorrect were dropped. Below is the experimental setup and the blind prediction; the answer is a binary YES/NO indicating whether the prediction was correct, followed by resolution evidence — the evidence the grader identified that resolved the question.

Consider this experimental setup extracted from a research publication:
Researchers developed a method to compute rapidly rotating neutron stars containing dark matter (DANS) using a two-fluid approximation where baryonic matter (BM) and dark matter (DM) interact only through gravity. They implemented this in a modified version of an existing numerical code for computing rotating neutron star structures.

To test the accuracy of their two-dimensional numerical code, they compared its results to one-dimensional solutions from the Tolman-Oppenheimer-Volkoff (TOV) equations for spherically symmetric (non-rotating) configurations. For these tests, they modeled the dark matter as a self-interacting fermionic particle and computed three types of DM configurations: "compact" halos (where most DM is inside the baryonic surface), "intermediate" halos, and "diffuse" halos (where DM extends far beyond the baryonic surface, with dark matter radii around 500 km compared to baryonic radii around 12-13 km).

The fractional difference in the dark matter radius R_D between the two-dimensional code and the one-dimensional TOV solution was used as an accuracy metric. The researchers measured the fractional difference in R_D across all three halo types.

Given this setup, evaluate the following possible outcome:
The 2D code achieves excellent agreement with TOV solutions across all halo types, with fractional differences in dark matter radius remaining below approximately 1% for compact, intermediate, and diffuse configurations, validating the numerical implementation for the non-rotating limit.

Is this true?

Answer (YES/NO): NO